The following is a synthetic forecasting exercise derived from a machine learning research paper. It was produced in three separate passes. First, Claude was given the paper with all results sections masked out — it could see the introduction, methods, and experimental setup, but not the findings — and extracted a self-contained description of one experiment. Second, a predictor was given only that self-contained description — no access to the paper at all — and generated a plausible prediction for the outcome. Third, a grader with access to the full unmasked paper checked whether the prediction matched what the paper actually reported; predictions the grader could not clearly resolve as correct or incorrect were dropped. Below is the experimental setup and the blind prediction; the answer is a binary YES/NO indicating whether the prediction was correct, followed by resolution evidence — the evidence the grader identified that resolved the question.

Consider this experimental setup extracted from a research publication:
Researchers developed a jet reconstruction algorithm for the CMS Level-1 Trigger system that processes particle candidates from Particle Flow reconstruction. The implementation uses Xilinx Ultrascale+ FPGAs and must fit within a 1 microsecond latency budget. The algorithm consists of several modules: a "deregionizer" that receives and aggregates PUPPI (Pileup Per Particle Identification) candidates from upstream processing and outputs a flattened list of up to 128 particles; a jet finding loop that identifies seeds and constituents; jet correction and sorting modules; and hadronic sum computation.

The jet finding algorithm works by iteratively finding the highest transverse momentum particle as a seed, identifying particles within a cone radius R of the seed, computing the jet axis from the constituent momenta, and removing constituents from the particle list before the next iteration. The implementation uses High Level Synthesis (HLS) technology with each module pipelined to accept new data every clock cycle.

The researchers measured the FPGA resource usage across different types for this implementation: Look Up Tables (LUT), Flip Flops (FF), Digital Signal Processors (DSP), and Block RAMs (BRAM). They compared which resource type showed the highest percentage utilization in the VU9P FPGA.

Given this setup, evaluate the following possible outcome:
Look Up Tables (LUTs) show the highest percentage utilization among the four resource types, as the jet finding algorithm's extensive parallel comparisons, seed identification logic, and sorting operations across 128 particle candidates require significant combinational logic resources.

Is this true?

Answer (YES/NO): NO